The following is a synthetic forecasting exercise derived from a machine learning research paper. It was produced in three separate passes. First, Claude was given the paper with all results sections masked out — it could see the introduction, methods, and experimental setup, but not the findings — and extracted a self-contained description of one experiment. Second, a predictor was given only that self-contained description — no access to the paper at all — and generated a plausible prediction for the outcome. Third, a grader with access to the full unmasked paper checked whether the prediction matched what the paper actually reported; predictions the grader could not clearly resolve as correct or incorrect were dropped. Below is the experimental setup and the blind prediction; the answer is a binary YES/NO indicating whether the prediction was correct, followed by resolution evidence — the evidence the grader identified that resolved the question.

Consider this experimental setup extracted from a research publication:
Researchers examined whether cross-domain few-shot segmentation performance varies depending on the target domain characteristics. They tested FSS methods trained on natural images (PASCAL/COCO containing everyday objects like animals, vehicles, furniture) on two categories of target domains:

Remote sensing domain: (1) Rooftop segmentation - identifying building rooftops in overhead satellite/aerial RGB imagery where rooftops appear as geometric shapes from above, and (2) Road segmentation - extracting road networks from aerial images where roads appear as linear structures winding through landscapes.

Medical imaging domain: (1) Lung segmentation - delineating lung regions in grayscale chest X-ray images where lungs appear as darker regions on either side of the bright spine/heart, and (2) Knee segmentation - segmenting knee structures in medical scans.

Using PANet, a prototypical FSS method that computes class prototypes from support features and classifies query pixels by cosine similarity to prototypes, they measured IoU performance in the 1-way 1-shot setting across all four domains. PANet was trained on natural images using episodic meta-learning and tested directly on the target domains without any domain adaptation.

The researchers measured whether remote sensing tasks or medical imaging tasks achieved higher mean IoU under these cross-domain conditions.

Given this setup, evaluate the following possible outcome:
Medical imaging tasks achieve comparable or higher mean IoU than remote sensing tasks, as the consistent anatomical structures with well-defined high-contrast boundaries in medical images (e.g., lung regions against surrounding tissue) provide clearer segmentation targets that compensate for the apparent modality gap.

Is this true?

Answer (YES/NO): YES